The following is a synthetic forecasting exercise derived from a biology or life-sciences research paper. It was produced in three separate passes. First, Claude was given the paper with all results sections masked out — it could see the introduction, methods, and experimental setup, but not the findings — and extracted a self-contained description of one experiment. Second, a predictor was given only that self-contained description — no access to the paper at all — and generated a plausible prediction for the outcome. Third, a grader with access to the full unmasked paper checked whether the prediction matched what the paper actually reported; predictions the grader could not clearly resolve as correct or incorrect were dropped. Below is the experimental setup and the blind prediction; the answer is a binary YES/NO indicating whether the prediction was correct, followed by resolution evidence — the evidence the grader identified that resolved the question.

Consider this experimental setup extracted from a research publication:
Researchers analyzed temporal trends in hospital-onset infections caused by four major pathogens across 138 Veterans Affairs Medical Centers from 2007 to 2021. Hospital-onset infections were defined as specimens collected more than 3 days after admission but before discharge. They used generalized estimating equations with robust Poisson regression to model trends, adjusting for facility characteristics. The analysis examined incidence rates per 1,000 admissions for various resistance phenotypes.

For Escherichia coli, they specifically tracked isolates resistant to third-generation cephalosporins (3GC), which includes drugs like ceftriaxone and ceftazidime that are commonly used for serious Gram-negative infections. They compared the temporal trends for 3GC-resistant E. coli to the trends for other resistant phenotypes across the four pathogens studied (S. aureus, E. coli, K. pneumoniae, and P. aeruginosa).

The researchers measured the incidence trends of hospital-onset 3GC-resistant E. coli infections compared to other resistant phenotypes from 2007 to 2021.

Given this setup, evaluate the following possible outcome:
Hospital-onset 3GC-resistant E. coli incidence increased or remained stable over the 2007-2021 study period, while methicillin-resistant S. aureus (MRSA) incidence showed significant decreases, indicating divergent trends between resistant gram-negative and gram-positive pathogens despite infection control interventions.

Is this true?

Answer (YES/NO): YES